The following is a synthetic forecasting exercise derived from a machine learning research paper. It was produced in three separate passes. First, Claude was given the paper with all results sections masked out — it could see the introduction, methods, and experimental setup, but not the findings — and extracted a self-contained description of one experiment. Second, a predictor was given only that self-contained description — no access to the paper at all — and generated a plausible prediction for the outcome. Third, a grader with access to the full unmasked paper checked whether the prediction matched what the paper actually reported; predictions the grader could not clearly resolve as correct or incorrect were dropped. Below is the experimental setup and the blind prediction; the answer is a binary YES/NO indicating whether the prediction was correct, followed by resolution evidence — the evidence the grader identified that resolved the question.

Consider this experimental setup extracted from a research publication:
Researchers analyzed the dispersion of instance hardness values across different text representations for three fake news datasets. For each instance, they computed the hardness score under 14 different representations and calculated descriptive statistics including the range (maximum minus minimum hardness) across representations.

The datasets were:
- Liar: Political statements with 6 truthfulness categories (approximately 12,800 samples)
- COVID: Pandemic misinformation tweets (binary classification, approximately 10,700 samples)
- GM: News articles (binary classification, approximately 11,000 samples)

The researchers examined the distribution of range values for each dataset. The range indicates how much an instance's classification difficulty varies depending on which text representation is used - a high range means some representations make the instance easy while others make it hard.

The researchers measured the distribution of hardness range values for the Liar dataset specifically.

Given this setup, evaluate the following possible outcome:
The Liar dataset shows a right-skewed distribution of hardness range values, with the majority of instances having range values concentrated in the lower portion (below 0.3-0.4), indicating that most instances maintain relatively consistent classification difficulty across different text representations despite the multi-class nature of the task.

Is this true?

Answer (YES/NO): NO